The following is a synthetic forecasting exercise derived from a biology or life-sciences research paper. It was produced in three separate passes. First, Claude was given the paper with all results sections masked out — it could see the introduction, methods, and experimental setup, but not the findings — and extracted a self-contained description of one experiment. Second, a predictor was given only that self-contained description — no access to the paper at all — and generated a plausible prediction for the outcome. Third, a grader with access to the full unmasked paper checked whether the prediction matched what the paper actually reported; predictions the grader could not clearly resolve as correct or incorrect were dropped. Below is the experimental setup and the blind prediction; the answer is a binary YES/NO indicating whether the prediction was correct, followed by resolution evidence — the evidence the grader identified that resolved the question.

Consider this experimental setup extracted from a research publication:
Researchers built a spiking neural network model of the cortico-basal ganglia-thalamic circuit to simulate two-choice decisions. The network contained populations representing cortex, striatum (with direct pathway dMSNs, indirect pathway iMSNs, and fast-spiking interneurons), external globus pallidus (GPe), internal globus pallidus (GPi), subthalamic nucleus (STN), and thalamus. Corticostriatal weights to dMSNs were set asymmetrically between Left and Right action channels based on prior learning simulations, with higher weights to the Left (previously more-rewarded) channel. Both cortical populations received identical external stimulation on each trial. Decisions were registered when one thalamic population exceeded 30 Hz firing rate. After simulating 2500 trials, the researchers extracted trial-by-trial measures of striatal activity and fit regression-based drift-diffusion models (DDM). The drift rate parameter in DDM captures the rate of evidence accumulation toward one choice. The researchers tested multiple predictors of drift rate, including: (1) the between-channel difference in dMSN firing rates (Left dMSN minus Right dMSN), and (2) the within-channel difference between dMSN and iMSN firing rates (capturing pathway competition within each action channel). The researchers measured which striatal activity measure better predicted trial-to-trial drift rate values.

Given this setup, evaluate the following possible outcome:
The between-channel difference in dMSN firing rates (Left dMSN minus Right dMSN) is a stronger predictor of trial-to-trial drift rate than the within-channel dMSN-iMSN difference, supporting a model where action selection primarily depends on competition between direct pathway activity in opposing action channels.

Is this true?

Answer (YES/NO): YES